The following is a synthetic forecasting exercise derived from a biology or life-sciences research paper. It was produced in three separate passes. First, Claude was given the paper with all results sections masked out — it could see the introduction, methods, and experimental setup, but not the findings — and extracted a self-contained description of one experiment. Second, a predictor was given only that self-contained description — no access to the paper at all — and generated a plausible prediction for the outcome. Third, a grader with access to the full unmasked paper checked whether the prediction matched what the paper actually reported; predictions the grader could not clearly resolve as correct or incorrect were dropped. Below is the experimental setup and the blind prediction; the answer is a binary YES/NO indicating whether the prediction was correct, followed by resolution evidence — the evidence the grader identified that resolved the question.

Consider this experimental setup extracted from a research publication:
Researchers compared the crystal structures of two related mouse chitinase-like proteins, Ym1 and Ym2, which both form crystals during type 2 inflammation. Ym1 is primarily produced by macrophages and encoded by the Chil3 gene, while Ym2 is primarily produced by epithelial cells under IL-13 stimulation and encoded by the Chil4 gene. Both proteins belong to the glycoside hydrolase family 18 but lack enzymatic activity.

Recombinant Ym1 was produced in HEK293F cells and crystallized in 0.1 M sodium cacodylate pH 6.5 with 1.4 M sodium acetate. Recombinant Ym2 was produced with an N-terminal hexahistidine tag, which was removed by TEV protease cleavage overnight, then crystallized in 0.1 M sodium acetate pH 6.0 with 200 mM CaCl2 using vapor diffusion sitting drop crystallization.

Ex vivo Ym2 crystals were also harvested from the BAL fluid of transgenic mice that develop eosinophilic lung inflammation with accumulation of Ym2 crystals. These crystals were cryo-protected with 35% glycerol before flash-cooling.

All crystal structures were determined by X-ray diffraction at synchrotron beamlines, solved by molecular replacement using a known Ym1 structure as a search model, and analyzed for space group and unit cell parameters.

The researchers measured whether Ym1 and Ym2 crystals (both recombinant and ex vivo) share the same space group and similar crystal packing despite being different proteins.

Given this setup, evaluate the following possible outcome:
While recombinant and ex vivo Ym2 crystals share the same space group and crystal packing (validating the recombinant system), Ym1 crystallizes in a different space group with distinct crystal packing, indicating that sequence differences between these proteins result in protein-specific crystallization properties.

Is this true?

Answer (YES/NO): NO